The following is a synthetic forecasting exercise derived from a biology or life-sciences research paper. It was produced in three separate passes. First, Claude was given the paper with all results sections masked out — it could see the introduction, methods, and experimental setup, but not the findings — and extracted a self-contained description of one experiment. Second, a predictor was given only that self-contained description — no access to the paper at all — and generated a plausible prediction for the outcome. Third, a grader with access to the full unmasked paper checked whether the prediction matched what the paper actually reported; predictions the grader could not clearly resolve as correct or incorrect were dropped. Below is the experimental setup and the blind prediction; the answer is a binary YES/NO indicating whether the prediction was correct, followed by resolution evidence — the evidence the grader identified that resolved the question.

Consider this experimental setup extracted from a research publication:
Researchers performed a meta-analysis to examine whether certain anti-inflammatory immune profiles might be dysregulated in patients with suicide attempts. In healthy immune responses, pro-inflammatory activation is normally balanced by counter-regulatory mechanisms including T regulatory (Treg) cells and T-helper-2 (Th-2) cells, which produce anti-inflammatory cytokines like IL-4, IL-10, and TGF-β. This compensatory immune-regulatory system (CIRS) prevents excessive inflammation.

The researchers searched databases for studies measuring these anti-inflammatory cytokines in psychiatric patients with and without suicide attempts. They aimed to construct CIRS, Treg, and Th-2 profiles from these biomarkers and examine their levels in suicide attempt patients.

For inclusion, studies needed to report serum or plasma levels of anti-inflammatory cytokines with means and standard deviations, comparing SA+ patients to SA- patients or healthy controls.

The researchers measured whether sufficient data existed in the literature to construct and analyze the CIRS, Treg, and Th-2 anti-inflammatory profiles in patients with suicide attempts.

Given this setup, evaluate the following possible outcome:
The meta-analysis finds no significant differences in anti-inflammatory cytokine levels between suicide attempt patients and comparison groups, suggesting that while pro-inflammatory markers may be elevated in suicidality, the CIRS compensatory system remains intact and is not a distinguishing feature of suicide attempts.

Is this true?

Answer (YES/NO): NO